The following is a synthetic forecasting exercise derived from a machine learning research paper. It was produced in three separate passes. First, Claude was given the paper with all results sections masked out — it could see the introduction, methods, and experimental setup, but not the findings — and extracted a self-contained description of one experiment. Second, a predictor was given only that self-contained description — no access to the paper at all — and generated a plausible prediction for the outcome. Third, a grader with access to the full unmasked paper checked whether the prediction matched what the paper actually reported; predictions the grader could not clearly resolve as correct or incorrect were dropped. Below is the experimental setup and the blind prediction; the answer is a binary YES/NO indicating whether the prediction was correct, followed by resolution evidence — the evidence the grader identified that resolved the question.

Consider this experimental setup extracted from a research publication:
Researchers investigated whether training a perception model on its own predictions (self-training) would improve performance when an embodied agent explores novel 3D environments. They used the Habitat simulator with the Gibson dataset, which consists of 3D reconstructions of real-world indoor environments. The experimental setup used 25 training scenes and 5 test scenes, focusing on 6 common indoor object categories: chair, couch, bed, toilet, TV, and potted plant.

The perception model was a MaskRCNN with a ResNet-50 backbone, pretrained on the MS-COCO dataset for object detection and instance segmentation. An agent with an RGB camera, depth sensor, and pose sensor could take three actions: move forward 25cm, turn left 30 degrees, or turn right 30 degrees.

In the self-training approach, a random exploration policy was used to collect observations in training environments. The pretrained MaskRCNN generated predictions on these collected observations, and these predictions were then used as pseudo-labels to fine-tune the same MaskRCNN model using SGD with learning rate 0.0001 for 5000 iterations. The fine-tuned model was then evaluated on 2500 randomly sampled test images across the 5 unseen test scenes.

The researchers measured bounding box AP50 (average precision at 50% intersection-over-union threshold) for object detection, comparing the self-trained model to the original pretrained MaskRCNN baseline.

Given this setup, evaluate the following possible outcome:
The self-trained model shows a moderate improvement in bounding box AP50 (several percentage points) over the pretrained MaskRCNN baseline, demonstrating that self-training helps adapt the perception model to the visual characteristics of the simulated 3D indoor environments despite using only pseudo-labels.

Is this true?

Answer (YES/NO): NO